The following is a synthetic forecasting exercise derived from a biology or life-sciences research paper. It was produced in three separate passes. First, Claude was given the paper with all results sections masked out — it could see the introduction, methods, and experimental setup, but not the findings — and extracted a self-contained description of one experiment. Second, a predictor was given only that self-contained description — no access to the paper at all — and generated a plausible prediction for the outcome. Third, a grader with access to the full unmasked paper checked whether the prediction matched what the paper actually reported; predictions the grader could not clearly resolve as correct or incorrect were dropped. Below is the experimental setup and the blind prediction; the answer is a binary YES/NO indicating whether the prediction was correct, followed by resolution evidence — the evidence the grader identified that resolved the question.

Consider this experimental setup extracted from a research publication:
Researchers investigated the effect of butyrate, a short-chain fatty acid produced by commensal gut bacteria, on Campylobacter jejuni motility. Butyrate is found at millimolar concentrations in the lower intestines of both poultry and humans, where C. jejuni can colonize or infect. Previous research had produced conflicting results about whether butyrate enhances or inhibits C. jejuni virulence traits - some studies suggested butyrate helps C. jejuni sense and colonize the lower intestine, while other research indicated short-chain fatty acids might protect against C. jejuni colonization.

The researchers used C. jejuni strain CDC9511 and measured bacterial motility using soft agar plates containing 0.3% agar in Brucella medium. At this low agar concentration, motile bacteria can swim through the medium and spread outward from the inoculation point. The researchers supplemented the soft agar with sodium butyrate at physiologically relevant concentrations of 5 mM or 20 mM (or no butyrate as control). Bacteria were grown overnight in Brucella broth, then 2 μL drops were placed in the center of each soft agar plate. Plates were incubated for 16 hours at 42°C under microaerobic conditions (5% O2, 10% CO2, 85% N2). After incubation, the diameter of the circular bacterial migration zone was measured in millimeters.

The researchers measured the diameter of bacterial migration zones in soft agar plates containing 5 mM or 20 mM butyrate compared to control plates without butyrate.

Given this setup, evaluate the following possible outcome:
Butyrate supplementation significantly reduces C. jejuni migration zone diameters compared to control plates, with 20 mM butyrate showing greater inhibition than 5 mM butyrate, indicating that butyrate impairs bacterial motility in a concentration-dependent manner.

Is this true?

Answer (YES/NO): YES